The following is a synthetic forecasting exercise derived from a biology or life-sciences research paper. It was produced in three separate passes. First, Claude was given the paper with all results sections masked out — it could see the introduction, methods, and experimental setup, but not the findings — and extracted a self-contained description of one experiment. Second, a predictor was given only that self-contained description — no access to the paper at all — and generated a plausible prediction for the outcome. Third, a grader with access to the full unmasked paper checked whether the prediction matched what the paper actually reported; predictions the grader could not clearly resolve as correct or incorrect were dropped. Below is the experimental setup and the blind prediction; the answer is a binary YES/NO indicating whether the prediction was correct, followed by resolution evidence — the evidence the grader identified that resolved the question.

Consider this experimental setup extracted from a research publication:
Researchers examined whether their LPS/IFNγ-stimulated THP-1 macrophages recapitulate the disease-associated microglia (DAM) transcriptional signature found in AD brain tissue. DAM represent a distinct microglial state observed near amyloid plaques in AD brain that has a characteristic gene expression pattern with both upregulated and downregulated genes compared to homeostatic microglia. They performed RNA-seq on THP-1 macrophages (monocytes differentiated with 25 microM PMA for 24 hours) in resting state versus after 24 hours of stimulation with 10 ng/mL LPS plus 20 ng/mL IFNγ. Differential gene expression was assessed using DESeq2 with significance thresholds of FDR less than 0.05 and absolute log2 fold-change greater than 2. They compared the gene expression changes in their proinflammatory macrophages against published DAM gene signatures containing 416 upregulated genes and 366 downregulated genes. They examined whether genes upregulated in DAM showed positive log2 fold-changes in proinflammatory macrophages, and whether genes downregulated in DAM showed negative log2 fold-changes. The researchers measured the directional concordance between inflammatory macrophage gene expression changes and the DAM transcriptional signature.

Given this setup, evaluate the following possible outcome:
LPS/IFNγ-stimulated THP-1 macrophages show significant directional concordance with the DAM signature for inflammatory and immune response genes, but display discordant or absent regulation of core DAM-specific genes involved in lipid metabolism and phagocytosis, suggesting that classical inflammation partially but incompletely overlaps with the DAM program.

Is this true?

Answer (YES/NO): NO